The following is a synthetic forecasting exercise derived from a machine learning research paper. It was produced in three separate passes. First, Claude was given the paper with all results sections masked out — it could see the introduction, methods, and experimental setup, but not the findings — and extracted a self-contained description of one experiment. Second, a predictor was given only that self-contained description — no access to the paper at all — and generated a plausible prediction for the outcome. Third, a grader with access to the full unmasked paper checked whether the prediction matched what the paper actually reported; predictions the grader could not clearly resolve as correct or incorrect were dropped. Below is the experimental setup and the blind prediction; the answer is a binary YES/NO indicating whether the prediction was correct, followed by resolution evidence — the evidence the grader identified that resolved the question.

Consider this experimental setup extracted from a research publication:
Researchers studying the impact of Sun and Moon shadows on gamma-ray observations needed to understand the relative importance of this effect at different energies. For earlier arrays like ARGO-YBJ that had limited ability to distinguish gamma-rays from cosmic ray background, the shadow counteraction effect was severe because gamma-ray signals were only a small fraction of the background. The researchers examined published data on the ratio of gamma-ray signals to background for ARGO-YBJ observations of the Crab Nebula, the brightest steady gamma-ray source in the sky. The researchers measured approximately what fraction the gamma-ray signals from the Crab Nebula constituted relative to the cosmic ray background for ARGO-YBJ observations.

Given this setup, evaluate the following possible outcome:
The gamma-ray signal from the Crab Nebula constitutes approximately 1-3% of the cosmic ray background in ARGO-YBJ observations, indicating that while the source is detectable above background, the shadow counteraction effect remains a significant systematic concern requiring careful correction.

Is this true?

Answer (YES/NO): YES